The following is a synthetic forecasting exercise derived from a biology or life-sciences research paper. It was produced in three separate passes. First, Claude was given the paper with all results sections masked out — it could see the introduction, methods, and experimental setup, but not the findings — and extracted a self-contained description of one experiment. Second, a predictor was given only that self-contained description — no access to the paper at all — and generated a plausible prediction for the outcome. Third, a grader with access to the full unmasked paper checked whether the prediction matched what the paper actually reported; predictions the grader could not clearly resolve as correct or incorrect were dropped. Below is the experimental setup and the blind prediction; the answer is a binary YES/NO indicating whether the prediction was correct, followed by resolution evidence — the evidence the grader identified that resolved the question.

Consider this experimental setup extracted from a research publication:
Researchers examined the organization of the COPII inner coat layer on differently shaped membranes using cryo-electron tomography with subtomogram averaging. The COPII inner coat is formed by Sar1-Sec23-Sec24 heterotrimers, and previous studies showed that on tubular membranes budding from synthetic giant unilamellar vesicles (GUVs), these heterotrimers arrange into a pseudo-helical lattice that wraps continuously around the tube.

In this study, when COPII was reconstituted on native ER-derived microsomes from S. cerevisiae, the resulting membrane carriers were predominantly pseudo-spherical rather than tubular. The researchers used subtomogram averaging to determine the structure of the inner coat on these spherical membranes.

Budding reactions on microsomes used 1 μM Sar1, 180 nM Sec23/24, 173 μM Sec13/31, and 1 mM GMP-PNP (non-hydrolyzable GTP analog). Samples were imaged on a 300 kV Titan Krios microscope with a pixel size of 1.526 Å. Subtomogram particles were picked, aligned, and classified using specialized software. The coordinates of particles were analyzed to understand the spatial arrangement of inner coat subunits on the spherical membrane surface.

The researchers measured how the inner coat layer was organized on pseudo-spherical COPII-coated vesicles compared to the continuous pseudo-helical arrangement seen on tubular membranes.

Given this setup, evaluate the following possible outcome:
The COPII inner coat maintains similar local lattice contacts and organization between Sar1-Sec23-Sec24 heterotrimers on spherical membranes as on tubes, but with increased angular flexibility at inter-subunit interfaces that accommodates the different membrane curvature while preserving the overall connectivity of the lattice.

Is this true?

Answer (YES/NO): NO